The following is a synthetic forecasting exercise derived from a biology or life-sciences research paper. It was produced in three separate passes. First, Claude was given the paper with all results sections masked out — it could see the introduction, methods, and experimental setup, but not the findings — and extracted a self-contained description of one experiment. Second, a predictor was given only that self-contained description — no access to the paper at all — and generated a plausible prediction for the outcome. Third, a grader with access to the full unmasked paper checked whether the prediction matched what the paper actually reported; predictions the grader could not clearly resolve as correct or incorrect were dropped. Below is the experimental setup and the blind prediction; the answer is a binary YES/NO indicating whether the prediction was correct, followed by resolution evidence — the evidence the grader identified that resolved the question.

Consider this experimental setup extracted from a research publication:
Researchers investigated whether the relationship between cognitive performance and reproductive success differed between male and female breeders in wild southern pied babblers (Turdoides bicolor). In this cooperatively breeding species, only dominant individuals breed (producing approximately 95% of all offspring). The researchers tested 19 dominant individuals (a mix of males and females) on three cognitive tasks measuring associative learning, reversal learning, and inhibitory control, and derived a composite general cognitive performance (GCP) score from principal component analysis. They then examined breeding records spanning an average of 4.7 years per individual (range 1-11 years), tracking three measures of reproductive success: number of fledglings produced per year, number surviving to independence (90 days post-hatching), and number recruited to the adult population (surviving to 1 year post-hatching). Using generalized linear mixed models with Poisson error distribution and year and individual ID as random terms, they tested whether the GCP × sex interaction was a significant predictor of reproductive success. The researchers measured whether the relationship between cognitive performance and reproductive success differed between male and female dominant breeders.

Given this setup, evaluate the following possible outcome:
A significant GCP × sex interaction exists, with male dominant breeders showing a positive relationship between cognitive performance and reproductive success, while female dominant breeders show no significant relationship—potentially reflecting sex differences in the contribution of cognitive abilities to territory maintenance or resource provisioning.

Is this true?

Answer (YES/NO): NO